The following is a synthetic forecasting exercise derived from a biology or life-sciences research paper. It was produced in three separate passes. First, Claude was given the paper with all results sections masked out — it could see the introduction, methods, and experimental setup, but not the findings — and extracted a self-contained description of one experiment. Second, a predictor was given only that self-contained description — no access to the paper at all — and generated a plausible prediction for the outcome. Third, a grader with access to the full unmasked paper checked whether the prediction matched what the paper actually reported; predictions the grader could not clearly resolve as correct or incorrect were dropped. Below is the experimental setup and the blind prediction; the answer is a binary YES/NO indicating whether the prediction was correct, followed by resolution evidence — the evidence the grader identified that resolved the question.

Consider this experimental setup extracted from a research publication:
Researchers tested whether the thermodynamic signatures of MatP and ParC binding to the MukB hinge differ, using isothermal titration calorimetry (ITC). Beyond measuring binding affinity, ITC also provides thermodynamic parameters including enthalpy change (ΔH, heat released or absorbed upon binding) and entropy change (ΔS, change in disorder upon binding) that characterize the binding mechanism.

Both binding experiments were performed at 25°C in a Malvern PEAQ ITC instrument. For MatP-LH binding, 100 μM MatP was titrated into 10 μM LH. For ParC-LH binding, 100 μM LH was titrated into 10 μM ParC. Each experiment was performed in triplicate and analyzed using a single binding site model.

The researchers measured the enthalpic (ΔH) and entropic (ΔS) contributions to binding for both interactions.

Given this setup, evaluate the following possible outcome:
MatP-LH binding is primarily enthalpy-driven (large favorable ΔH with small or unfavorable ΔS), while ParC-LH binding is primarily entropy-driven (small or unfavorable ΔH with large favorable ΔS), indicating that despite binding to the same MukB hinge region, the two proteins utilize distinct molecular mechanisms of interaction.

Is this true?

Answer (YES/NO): NO